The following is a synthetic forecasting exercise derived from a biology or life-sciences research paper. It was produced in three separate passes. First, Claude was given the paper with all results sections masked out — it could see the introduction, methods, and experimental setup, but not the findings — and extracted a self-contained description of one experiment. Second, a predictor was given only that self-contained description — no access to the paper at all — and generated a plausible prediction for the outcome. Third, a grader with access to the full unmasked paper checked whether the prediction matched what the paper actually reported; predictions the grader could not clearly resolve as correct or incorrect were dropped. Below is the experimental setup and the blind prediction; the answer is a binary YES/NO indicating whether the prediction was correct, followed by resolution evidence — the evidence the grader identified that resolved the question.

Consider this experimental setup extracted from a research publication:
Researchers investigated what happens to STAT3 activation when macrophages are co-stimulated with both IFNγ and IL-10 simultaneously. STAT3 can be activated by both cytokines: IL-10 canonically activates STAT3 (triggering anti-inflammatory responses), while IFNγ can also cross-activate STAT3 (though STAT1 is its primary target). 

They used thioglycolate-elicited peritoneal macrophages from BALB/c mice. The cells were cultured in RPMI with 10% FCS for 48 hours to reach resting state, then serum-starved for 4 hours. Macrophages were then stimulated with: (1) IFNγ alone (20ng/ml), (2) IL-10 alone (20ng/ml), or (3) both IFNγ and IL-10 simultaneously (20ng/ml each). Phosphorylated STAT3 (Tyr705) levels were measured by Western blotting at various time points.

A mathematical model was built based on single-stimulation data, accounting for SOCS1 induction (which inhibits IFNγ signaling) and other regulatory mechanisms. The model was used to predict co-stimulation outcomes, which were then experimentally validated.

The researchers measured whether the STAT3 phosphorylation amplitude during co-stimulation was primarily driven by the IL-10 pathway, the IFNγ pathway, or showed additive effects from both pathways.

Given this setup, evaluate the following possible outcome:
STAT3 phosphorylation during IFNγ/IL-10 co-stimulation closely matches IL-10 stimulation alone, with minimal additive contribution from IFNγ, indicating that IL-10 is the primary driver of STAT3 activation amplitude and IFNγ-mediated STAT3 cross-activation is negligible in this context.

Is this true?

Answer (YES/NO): YES